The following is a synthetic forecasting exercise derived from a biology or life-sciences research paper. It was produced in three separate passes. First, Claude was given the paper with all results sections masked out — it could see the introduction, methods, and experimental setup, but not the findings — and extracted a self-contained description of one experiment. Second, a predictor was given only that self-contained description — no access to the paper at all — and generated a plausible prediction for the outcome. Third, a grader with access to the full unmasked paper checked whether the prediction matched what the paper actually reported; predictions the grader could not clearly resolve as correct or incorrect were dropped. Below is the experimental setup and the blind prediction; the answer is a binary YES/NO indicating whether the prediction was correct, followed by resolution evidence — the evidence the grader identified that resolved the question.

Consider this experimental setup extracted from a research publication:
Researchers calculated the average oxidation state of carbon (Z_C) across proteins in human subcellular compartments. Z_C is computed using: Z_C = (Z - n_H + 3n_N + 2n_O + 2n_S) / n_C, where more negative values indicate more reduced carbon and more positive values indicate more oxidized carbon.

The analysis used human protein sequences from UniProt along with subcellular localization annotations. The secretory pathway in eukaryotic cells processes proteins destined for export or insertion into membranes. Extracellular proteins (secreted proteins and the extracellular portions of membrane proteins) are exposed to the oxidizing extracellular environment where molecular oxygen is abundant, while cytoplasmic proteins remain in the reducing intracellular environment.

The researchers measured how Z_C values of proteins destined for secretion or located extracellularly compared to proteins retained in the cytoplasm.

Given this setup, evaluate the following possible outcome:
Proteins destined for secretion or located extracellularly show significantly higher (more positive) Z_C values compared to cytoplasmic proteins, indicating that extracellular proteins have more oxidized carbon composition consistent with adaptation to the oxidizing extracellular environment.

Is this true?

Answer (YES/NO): YES